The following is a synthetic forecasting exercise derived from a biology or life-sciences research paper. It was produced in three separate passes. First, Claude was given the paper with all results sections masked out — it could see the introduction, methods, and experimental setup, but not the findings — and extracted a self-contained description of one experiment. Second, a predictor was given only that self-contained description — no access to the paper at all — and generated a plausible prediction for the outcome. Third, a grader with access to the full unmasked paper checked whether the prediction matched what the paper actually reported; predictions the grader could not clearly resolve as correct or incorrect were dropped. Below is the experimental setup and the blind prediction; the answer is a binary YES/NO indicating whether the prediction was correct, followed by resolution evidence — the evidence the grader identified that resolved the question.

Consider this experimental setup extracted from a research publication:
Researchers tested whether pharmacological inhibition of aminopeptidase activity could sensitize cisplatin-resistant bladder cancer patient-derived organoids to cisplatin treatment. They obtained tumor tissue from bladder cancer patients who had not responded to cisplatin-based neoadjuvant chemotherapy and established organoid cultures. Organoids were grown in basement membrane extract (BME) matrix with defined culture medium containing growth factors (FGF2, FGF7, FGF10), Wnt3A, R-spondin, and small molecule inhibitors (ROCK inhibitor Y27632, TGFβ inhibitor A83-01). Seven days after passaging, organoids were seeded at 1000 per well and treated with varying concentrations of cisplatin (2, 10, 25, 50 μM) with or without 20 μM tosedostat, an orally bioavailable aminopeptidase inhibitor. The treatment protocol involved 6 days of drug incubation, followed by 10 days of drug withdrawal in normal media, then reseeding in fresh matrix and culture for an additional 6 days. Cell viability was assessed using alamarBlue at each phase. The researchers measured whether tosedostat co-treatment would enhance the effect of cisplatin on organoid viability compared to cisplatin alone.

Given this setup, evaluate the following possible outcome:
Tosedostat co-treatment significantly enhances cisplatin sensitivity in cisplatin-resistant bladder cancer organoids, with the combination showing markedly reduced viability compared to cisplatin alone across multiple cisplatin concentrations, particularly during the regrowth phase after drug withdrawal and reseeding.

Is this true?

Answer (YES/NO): YES